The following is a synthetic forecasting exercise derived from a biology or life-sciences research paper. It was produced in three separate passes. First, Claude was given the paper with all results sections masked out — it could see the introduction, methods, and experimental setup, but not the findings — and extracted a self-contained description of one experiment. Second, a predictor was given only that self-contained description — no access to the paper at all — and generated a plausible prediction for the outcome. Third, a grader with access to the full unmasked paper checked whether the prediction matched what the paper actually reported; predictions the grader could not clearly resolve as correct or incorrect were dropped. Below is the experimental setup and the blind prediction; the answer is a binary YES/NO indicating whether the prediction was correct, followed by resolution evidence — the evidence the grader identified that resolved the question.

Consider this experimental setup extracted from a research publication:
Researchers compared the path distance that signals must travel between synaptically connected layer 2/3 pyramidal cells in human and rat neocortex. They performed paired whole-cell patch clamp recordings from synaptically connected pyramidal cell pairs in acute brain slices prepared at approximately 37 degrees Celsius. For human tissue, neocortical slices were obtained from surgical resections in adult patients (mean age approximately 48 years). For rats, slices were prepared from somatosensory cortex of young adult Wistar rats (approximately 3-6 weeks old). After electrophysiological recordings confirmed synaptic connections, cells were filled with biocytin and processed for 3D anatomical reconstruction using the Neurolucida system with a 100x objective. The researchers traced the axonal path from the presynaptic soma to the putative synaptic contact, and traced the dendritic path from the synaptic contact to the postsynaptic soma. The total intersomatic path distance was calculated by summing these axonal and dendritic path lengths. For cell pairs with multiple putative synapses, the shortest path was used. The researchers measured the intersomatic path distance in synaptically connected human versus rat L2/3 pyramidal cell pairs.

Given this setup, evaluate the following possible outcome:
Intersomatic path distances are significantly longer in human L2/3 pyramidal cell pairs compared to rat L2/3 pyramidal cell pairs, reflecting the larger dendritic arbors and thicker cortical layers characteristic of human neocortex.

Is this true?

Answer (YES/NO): YES